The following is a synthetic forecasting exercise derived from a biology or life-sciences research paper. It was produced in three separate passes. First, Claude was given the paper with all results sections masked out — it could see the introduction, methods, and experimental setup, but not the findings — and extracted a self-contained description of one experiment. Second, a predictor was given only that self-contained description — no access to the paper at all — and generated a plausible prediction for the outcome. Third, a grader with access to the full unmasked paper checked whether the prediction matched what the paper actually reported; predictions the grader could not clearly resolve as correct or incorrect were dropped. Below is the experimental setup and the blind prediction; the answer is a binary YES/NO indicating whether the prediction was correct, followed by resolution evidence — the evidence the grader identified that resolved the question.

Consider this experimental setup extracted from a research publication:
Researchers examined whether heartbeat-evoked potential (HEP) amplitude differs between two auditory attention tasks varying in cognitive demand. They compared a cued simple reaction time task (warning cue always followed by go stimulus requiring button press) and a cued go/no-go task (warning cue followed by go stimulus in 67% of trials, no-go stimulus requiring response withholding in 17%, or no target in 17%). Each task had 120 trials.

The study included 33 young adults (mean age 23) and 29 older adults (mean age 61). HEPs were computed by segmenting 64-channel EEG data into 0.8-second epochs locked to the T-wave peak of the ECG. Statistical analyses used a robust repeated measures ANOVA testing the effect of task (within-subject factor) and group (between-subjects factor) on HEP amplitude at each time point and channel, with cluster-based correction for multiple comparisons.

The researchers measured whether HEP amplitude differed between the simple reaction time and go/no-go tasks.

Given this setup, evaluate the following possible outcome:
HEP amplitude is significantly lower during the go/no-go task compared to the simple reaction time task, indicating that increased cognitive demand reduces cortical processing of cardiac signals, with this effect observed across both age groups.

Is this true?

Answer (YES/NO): NO